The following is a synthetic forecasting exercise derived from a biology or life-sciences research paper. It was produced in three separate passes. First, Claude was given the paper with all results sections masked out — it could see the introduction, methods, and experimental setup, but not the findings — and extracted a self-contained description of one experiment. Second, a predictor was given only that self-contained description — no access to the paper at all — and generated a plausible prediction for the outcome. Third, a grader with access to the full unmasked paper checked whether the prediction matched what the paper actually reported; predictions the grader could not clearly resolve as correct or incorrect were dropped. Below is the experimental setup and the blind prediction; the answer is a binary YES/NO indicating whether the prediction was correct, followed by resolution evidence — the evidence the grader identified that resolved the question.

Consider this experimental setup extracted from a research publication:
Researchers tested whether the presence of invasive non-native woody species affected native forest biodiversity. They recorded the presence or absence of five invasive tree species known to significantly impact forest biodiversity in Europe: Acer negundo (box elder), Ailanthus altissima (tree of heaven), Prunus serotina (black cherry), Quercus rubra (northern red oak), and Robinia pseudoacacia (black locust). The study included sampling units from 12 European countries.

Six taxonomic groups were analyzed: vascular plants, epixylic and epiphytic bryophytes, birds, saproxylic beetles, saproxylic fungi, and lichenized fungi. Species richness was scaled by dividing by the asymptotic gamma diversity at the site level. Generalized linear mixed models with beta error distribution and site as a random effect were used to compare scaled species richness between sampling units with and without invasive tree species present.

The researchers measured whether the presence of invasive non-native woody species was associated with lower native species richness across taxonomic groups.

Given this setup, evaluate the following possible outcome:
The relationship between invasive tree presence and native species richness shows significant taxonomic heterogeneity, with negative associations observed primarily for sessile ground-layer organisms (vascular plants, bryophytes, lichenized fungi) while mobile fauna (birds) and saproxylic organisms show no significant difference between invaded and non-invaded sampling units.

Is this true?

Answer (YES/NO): NO